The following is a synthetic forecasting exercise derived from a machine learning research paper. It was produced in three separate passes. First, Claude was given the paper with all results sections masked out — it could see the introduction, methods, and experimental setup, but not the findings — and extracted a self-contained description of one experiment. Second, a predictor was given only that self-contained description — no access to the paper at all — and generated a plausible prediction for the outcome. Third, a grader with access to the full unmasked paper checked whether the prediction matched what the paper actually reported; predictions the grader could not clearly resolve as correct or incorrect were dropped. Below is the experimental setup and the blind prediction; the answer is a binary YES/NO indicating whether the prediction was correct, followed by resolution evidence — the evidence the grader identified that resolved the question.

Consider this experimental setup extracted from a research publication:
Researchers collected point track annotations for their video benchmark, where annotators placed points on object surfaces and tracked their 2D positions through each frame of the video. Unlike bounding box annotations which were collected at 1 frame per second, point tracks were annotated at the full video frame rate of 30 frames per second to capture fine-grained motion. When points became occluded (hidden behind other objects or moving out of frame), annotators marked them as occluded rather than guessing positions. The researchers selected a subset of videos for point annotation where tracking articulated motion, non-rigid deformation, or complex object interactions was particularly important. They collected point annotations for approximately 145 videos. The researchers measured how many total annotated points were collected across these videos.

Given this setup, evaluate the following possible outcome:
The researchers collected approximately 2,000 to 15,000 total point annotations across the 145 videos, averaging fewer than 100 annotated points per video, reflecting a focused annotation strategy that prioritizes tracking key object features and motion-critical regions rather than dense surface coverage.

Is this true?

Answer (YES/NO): YES